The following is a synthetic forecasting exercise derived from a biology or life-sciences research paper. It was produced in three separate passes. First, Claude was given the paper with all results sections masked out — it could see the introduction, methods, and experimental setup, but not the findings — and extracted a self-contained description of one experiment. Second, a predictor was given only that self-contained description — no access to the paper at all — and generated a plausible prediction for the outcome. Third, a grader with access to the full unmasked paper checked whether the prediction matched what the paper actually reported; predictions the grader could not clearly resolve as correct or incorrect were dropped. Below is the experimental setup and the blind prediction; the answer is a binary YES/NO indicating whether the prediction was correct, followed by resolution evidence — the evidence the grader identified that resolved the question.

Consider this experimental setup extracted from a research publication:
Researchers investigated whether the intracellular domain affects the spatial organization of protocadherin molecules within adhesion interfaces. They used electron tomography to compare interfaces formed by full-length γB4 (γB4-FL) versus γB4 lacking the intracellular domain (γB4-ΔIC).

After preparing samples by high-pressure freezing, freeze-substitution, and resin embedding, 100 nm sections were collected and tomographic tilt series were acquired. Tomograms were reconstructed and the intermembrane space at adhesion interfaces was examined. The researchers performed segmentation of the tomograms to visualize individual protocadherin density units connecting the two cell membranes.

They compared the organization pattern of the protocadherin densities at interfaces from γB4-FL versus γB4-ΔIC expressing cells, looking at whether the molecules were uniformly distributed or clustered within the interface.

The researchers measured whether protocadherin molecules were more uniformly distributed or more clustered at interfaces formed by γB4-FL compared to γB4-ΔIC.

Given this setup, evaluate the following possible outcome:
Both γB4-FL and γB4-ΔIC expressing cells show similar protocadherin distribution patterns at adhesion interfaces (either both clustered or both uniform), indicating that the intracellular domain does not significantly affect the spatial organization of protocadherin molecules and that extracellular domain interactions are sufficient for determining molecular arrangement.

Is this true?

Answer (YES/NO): NO